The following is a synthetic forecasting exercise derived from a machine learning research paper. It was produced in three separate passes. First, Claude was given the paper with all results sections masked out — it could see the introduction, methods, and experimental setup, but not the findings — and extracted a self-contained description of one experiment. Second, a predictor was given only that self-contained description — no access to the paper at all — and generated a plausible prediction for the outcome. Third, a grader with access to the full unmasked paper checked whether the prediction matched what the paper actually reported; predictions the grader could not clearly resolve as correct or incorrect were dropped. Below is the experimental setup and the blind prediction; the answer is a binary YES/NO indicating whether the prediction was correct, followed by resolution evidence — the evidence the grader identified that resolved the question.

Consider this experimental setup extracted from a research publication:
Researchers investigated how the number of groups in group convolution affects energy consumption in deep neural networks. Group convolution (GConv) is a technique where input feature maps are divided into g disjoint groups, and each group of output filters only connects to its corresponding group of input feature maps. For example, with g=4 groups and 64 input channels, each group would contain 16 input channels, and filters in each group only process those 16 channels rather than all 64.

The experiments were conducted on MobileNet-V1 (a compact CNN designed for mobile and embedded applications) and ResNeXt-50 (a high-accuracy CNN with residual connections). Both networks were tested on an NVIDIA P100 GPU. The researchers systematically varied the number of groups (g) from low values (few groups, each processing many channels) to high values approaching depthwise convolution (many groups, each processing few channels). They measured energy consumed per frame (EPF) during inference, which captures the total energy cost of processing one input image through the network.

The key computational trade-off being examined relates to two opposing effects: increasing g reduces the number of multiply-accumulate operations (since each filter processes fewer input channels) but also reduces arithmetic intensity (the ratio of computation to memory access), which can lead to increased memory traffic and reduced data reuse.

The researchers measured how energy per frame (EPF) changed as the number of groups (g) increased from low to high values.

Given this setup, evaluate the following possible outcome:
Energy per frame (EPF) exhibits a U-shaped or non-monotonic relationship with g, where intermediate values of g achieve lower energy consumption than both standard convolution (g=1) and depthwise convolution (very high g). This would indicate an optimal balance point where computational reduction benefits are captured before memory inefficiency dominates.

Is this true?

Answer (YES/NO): YES